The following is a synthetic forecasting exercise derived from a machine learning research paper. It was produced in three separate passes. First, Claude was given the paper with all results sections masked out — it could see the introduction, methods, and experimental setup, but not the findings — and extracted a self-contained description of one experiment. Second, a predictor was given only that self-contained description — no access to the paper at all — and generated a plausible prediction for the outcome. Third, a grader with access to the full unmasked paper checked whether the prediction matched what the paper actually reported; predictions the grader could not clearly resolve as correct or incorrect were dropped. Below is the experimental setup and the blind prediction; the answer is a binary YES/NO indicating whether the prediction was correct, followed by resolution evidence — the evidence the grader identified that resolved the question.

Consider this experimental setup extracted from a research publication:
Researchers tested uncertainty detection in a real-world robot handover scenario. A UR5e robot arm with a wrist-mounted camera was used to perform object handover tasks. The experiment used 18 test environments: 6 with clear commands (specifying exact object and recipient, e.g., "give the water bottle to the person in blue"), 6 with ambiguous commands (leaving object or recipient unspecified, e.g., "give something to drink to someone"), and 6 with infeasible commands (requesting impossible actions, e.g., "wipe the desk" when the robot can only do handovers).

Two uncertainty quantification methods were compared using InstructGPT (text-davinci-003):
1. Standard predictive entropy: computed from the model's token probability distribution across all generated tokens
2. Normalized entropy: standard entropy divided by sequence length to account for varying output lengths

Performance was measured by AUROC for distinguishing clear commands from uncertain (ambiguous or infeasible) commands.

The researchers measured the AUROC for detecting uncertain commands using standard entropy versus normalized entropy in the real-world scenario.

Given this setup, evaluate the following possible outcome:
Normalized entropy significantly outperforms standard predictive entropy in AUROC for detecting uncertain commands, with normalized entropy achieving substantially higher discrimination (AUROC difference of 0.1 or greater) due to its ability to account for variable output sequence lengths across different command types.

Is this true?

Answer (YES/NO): NO